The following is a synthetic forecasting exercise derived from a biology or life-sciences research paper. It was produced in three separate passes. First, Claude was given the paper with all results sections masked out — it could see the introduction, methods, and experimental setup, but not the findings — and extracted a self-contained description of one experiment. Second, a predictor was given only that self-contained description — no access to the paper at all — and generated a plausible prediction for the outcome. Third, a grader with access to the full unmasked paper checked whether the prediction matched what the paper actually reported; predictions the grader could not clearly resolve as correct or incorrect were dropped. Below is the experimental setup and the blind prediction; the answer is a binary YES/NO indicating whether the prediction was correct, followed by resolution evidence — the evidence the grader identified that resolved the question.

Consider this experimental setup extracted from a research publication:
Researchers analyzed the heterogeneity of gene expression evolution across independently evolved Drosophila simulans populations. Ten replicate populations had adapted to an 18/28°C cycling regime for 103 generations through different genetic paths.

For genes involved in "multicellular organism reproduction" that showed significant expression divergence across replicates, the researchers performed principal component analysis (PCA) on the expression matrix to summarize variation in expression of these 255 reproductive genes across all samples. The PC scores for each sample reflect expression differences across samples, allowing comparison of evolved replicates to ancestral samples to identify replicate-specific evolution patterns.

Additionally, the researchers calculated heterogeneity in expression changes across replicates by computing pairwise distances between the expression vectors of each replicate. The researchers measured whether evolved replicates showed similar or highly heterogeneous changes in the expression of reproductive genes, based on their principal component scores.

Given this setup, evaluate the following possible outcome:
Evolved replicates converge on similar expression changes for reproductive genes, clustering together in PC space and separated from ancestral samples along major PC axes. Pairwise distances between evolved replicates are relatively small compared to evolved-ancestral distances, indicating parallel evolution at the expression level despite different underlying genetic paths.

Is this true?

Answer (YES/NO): NO